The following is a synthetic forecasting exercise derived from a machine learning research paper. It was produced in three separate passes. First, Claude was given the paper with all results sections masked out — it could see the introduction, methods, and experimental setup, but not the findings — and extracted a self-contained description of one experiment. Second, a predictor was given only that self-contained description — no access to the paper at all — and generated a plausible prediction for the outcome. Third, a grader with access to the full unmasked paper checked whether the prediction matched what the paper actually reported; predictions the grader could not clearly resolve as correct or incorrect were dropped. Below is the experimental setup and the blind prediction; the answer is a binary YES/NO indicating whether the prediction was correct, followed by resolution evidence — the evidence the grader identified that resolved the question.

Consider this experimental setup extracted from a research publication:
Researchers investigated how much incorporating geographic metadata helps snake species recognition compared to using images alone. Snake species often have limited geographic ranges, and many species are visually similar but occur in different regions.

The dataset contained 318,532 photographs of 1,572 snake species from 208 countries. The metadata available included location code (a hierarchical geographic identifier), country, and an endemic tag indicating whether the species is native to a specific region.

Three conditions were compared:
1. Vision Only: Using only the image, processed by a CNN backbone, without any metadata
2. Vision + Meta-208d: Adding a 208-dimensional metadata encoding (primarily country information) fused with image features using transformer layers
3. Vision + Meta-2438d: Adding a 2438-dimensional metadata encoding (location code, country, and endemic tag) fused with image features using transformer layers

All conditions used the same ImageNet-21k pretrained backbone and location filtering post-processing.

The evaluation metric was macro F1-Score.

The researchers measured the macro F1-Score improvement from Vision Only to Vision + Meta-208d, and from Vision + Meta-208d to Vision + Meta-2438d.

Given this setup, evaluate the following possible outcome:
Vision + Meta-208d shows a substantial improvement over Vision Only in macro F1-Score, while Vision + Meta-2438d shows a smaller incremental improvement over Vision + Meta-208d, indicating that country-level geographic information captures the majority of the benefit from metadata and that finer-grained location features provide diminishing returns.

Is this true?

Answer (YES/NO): YES